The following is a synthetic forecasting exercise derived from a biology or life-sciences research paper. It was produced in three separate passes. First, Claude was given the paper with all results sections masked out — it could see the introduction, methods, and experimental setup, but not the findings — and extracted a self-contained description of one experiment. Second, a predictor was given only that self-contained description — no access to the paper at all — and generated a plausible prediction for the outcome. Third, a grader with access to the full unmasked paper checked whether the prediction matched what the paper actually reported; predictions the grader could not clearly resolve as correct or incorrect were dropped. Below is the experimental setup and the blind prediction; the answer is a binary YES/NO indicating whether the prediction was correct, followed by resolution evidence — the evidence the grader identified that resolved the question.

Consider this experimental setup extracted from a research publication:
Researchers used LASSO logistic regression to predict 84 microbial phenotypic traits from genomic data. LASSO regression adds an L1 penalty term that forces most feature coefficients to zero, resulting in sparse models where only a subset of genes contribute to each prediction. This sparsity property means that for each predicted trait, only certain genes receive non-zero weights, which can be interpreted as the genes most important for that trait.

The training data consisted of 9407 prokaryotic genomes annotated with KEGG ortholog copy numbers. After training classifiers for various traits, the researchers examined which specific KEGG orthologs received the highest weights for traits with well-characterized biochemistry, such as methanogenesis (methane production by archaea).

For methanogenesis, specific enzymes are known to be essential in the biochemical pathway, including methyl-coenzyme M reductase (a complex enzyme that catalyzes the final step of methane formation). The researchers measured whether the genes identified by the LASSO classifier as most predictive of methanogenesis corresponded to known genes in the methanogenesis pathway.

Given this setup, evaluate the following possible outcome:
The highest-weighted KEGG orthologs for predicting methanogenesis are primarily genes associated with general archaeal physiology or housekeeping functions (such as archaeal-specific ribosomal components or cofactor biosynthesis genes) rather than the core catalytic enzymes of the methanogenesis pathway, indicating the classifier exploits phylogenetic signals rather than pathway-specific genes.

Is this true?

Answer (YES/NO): NO